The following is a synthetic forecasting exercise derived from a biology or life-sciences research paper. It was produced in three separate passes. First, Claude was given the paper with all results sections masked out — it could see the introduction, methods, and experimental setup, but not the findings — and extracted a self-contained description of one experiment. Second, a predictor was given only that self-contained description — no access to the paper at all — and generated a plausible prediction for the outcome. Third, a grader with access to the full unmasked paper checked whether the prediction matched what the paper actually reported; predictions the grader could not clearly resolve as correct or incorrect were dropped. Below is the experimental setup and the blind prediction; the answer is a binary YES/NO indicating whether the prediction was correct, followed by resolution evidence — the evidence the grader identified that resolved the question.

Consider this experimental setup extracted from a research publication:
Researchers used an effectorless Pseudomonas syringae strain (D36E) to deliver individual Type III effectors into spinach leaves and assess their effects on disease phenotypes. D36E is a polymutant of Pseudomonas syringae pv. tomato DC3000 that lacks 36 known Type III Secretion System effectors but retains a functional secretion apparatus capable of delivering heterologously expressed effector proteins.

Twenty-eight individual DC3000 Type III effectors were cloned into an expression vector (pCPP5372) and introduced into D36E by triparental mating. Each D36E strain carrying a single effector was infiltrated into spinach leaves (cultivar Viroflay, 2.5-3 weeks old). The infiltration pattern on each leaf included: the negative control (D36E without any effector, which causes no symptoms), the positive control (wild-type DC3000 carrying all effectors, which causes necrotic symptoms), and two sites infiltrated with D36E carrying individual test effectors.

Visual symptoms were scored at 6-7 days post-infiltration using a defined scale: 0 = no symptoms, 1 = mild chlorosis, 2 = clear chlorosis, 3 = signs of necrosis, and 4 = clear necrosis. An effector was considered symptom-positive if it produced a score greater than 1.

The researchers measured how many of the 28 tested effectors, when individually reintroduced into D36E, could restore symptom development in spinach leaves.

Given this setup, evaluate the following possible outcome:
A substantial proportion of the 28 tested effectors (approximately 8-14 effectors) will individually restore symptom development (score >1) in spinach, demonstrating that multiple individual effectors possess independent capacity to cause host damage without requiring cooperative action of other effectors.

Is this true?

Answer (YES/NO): YES